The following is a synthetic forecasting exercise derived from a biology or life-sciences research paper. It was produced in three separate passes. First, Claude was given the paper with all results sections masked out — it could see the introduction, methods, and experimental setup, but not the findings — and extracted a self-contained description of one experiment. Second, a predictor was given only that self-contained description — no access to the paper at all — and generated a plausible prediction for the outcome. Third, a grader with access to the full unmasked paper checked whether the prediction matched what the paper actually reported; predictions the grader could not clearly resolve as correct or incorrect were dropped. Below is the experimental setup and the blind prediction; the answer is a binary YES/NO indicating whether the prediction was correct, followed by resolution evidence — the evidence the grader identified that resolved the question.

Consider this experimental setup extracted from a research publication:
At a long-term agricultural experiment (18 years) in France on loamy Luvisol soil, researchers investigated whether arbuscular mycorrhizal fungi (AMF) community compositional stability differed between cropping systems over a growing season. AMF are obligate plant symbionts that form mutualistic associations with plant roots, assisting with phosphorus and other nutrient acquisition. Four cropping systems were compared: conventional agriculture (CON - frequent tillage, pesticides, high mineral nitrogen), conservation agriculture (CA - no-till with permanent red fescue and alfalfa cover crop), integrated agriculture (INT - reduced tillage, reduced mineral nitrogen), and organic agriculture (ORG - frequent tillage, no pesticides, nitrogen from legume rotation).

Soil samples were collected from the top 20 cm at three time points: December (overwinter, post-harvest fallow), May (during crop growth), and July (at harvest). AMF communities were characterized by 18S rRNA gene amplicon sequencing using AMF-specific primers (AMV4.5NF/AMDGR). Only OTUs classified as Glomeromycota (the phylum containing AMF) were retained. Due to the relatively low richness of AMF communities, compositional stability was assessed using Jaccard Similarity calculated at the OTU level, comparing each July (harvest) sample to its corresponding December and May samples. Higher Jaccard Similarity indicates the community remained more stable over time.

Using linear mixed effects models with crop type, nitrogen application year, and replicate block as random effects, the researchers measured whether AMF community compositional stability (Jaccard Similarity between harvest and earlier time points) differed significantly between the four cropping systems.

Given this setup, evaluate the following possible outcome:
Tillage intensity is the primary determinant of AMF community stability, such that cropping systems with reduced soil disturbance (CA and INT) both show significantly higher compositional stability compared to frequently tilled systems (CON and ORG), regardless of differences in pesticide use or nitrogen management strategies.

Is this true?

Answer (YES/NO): NO